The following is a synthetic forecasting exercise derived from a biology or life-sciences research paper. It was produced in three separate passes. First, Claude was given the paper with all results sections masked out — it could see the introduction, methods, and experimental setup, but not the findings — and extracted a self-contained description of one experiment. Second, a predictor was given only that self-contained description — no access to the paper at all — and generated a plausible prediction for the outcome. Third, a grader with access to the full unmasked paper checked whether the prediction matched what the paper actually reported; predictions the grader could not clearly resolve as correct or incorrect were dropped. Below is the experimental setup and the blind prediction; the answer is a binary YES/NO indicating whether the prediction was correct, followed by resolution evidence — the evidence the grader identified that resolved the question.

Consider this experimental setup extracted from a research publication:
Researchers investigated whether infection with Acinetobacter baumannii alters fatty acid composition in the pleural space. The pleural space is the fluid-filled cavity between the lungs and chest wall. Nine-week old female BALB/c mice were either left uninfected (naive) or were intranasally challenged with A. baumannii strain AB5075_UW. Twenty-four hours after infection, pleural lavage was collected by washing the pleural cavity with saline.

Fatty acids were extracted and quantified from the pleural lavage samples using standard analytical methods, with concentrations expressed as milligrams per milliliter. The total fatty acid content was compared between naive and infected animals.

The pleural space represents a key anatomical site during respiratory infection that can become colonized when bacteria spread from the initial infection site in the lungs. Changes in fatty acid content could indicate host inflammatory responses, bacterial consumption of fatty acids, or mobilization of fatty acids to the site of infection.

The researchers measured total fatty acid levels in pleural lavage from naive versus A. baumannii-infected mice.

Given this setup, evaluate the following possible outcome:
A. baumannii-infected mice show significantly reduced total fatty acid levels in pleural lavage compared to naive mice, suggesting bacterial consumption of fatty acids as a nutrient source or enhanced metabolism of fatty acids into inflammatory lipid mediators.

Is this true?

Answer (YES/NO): NO